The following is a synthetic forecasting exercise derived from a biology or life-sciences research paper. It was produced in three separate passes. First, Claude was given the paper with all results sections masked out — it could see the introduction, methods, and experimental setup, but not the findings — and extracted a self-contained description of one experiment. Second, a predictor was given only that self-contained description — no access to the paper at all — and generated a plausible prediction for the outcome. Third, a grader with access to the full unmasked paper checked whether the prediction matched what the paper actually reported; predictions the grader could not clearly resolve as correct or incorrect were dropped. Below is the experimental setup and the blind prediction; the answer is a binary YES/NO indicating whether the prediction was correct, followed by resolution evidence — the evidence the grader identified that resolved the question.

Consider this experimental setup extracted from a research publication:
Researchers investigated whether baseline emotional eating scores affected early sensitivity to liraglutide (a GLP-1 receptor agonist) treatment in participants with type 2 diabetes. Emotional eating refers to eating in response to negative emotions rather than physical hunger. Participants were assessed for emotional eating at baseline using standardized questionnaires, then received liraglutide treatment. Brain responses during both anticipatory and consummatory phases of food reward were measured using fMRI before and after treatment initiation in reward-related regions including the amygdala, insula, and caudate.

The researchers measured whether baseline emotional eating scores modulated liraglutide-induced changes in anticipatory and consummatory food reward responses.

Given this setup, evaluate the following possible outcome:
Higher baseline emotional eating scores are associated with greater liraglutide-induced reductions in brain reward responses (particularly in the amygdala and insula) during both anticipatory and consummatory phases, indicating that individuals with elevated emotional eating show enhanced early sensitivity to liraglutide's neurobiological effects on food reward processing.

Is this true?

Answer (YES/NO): NO